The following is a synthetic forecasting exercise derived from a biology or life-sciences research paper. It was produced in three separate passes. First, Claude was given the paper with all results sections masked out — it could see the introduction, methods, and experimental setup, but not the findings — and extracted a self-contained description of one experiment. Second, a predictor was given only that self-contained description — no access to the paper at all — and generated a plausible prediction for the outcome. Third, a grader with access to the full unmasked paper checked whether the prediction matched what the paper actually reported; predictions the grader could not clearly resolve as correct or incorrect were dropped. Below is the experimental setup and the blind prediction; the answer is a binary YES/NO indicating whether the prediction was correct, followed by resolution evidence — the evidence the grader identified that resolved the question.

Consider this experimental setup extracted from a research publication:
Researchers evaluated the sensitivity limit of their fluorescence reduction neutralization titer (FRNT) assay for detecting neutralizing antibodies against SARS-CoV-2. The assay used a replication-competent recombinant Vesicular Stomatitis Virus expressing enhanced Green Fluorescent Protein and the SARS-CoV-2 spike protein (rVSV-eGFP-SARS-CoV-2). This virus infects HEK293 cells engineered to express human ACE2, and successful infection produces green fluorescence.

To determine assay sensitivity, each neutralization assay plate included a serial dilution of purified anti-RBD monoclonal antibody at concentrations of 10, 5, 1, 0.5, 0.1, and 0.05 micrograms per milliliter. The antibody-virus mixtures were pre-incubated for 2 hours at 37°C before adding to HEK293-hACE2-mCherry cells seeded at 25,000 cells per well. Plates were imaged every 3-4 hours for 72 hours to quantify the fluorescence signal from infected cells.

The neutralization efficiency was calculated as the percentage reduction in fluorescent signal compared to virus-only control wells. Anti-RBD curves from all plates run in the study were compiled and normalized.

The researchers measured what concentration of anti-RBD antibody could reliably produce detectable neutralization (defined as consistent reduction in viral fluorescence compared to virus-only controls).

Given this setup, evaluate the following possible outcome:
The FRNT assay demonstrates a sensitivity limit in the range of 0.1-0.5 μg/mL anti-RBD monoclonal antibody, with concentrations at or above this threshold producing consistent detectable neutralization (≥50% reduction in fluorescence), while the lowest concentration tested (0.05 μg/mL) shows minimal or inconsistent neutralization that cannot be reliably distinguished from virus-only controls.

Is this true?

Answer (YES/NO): NO